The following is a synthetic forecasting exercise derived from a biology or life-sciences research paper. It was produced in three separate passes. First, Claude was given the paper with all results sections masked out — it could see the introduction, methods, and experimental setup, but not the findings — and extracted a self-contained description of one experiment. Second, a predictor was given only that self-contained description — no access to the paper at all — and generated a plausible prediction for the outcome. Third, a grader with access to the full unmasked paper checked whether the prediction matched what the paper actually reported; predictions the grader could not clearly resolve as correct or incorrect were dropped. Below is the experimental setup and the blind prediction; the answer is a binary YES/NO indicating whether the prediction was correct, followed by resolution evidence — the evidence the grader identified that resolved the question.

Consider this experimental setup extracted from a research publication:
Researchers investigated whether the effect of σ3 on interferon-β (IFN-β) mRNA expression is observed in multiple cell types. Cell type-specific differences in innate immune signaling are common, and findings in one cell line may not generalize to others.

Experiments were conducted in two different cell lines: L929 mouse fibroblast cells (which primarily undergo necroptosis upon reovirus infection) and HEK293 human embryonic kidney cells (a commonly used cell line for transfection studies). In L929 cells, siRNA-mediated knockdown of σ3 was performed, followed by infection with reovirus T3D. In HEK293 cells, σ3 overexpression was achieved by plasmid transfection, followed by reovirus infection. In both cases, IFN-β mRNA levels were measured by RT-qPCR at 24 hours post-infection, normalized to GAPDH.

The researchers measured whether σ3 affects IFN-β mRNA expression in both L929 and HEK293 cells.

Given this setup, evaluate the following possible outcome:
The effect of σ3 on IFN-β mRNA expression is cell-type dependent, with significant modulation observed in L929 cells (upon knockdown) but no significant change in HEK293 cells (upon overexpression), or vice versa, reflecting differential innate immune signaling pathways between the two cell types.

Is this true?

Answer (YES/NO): NO